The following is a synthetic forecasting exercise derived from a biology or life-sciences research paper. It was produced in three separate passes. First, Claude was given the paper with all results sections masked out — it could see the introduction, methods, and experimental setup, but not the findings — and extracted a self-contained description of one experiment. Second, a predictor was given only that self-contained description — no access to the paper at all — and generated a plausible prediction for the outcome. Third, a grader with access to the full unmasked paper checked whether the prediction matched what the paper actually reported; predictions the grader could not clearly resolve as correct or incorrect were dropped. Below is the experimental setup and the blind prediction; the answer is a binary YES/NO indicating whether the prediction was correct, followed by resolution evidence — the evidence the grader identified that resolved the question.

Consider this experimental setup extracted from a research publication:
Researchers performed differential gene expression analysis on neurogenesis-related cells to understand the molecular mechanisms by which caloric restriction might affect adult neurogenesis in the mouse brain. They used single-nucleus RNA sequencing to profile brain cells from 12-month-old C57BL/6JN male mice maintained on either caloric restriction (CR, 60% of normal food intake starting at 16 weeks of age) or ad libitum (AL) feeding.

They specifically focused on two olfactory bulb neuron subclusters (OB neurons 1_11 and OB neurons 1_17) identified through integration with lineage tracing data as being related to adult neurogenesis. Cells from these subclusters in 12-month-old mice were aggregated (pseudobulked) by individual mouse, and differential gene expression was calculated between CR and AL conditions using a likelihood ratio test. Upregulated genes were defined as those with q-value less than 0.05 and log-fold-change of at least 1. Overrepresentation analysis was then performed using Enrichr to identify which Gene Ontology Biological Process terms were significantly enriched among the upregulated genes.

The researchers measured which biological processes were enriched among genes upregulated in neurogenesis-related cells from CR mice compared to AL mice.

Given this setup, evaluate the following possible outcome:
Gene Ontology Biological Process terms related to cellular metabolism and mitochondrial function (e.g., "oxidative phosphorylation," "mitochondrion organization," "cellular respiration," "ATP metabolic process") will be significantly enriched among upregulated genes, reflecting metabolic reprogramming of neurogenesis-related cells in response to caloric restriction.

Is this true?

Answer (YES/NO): NO